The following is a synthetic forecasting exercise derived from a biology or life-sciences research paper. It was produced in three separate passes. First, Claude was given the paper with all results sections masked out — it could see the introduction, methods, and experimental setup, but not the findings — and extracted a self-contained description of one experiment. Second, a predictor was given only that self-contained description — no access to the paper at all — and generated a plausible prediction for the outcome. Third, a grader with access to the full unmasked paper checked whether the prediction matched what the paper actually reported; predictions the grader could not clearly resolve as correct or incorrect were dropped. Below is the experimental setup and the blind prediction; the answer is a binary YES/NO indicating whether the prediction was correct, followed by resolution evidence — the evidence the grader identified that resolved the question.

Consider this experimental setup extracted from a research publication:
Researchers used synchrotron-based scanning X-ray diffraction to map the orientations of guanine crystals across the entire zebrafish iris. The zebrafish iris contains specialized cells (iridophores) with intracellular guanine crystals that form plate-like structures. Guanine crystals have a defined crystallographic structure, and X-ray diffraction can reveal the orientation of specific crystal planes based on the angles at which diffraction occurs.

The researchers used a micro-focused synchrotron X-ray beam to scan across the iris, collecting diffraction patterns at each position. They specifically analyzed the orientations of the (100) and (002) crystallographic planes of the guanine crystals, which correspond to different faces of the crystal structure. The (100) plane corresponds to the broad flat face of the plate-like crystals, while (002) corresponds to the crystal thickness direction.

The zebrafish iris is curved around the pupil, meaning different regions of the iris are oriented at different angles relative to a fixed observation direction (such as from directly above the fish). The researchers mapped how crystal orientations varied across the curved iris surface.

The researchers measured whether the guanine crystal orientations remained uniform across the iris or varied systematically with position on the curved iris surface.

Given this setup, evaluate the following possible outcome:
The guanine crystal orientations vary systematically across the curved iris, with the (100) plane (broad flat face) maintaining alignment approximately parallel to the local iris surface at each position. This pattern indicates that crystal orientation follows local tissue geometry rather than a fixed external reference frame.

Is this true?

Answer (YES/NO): YES